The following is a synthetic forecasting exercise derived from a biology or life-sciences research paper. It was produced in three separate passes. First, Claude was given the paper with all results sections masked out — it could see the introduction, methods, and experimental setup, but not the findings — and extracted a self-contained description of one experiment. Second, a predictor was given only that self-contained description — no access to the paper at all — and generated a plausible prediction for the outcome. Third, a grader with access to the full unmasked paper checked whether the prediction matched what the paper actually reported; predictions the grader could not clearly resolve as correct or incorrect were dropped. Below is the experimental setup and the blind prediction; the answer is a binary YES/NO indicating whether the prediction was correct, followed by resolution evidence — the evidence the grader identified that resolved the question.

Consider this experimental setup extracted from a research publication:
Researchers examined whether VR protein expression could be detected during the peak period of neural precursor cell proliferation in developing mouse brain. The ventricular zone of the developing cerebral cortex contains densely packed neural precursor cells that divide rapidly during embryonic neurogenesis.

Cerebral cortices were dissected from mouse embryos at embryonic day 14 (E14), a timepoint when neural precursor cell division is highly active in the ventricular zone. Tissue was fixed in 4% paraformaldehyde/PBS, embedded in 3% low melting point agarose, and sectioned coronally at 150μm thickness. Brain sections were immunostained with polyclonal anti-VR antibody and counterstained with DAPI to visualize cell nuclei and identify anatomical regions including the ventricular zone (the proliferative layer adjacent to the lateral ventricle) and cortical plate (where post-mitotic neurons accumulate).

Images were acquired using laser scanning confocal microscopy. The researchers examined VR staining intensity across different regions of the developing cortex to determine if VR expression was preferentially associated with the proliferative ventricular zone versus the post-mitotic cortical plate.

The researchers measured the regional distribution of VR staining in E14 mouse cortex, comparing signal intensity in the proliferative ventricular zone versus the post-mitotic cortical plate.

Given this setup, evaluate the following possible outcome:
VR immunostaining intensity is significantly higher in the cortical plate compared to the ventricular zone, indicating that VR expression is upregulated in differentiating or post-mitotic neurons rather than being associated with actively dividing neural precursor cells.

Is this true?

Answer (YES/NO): NO